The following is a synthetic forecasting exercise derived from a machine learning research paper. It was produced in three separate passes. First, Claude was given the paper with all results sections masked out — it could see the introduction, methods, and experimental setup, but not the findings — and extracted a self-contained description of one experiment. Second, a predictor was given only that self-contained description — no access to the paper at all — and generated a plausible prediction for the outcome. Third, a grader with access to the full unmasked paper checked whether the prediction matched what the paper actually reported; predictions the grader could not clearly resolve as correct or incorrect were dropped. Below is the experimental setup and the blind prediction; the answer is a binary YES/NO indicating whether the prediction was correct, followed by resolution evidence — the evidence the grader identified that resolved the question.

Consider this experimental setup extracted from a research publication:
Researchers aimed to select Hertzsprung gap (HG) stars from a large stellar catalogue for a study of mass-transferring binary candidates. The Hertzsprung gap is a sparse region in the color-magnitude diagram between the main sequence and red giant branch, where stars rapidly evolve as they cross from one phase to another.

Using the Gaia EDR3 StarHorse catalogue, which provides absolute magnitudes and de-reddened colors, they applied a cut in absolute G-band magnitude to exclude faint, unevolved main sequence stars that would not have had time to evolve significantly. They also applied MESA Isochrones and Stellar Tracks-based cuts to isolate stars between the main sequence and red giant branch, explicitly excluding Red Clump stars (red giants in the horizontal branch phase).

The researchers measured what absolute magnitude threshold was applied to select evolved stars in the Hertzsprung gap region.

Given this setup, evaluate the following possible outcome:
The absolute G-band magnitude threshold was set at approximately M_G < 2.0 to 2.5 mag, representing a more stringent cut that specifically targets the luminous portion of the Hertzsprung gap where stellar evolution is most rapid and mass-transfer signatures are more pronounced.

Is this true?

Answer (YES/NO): NO